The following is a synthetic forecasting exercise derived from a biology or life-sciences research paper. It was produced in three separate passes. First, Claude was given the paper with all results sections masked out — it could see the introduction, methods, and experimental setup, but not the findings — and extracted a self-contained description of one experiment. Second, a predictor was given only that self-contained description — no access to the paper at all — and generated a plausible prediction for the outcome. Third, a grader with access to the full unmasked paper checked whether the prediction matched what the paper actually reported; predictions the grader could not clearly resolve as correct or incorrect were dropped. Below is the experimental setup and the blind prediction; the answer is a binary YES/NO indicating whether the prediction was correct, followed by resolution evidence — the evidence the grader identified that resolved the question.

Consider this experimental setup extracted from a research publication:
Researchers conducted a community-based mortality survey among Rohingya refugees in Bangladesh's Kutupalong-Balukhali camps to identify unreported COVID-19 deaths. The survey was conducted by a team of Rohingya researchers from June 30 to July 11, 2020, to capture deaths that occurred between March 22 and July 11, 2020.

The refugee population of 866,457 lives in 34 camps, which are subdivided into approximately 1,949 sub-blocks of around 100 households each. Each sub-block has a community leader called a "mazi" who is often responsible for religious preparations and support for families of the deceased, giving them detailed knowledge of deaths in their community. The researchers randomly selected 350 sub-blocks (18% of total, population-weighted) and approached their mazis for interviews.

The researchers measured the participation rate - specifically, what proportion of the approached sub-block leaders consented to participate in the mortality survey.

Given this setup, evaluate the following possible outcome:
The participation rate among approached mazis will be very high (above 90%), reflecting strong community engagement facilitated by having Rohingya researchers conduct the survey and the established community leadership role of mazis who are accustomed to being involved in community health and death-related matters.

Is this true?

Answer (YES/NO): NO